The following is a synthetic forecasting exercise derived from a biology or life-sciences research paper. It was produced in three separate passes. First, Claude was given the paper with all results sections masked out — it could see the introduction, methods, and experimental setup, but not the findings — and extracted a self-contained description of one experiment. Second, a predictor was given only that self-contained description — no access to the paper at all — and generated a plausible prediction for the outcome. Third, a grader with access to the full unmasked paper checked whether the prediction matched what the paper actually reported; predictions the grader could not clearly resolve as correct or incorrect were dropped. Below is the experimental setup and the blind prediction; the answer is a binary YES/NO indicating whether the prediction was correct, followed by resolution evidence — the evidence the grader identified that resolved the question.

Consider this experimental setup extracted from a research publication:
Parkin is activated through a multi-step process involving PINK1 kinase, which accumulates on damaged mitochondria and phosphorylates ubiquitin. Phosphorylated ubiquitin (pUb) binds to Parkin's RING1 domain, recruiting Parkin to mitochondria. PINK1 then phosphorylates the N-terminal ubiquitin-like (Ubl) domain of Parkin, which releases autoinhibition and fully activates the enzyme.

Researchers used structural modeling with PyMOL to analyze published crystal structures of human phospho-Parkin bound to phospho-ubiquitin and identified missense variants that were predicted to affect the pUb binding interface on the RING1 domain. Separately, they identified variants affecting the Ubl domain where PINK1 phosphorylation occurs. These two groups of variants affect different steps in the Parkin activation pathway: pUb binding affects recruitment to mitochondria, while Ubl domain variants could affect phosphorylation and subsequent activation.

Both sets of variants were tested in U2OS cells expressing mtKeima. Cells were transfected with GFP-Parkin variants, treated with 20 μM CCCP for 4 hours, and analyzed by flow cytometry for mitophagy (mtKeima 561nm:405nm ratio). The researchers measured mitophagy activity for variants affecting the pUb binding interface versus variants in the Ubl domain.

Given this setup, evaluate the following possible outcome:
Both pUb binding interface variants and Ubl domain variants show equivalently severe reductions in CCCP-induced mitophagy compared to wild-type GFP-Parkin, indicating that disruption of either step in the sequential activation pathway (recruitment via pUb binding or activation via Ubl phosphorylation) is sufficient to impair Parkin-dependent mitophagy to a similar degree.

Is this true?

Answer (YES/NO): YES